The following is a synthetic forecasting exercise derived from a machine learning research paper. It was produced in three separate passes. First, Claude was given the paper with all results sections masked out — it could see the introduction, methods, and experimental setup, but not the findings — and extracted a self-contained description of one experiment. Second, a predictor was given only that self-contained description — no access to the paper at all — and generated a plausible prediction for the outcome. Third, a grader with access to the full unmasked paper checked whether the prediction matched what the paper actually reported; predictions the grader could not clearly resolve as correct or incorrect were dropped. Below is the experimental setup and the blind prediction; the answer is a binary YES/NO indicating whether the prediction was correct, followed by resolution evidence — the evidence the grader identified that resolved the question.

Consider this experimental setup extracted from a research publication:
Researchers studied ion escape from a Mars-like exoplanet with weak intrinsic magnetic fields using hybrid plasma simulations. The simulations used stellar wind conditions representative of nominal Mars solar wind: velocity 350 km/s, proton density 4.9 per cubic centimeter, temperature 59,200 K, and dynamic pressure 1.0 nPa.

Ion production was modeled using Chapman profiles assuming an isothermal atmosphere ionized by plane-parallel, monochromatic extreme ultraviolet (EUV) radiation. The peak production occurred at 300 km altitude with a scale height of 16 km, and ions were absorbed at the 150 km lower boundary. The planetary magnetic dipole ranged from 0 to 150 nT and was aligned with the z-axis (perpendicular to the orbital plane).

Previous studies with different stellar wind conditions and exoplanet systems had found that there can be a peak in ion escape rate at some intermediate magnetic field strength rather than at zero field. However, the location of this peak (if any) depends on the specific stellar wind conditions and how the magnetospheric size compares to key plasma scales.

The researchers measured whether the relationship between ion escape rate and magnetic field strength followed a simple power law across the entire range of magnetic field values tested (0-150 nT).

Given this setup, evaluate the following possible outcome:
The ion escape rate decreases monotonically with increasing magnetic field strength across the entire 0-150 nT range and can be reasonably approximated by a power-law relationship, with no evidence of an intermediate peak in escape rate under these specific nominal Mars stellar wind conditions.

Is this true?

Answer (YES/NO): NO